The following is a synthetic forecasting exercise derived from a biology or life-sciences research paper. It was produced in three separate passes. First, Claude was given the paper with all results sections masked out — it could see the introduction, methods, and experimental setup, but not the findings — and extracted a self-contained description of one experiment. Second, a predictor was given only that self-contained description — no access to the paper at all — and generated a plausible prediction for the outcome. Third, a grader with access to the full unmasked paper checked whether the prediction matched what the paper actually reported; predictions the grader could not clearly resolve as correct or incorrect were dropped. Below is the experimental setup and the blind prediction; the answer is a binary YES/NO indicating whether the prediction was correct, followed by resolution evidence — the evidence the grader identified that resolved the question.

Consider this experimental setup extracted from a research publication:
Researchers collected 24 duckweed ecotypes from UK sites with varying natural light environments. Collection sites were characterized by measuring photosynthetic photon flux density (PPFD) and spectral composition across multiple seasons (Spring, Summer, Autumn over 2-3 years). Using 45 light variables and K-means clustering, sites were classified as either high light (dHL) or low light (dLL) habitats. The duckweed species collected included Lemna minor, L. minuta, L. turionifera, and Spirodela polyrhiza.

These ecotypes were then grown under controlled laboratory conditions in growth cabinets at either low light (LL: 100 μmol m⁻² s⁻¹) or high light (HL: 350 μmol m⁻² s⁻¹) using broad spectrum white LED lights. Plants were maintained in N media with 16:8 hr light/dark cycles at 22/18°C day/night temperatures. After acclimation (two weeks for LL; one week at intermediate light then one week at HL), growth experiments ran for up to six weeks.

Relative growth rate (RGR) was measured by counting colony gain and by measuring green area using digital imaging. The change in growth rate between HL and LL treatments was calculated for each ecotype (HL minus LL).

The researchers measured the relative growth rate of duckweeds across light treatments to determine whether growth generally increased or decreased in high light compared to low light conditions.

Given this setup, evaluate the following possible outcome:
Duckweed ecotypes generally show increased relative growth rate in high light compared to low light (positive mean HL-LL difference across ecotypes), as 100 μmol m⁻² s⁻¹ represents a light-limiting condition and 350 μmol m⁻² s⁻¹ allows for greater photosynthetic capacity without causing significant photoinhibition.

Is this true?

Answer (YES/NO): NO